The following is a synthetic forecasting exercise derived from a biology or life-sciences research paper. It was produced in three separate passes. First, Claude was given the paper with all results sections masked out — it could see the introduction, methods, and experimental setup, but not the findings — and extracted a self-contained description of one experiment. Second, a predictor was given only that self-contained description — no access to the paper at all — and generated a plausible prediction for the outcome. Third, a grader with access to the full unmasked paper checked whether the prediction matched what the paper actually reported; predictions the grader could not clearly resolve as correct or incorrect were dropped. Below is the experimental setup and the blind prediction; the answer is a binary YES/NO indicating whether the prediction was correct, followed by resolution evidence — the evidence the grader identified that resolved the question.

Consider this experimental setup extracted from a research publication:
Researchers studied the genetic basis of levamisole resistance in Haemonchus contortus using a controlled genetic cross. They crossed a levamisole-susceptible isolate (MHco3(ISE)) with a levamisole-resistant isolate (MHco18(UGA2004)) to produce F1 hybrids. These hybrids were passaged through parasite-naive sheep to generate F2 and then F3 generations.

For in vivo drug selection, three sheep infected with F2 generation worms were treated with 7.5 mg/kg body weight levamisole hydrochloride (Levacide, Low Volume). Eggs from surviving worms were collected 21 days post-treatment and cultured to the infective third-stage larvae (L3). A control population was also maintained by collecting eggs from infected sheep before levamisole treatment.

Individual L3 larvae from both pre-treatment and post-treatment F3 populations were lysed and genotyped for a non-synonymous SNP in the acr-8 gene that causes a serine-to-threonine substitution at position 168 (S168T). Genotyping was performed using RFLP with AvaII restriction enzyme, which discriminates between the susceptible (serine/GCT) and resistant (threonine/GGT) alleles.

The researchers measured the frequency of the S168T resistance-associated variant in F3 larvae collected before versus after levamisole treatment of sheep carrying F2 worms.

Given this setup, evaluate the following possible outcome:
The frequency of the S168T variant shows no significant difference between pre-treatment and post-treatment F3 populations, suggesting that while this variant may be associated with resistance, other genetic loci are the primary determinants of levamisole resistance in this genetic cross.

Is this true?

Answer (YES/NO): NO